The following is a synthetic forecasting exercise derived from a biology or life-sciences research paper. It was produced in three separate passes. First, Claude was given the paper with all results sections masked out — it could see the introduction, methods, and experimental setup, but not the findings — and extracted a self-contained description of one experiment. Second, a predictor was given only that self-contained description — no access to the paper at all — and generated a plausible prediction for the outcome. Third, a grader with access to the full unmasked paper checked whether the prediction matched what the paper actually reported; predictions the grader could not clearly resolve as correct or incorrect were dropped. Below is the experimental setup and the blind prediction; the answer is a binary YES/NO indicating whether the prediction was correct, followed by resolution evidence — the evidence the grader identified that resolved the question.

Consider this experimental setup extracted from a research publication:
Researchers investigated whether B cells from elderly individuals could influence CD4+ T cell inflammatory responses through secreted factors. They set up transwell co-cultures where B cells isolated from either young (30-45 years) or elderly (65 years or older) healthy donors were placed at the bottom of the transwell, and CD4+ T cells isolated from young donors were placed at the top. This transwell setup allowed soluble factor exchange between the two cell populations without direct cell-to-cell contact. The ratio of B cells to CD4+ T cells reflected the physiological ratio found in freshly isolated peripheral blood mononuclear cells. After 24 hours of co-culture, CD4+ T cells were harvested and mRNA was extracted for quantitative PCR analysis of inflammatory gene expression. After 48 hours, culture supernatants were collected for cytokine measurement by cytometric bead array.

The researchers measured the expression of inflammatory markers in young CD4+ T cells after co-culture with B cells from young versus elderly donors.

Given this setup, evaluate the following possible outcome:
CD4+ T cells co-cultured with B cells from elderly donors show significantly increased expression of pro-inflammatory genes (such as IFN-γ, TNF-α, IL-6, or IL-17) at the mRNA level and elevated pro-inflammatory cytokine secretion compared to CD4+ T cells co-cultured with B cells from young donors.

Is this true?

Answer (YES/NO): NO